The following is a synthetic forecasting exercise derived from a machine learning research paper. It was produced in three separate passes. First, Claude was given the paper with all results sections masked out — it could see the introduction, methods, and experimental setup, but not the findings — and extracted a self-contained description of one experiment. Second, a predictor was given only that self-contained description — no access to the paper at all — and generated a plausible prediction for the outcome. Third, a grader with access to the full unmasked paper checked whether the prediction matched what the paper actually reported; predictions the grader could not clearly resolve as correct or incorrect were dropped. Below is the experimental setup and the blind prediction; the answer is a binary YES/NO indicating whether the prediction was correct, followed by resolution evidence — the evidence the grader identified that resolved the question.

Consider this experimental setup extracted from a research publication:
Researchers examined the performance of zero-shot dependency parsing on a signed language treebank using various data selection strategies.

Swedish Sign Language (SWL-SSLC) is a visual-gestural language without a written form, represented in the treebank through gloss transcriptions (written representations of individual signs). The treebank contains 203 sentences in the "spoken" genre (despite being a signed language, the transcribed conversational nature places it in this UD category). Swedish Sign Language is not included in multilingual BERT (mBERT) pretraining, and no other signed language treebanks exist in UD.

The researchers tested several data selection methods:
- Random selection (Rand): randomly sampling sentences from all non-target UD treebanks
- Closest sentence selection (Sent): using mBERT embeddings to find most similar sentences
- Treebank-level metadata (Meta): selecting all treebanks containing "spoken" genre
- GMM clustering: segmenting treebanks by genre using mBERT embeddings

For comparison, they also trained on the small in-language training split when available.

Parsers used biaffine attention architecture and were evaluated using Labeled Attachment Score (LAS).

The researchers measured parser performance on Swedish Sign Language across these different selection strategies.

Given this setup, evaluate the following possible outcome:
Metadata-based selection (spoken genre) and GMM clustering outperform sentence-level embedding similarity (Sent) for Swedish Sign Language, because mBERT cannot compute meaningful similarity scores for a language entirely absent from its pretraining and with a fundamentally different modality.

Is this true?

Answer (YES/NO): YES